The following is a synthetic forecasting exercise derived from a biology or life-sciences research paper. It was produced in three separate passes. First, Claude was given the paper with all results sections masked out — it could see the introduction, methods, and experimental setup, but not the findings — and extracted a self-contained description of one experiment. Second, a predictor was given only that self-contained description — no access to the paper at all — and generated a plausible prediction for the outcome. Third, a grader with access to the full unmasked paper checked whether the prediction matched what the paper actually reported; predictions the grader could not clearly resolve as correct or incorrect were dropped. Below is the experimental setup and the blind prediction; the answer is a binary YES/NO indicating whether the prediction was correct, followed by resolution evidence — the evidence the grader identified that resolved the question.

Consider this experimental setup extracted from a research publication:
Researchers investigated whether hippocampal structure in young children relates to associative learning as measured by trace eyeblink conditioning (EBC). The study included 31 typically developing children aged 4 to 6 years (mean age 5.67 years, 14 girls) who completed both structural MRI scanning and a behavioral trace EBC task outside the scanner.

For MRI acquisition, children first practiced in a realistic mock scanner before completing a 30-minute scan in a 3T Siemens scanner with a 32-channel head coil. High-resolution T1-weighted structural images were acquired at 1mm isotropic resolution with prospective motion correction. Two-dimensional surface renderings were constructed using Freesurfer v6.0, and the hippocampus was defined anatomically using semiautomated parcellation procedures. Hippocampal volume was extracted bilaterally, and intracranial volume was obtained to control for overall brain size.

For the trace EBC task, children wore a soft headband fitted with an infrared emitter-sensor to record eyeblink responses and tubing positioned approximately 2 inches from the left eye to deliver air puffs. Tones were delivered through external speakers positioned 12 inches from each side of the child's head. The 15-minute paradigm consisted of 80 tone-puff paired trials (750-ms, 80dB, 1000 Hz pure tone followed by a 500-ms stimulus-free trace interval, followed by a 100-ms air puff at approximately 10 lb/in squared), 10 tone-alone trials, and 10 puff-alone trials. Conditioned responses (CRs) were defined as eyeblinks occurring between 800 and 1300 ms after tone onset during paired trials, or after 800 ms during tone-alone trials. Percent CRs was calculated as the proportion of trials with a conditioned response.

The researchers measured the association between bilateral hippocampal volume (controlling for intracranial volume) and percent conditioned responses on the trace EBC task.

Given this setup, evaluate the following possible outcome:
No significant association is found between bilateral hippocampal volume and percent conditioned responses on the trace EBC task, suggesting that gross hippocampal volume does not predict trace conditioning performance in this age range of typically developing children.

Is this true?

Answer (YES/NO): YES